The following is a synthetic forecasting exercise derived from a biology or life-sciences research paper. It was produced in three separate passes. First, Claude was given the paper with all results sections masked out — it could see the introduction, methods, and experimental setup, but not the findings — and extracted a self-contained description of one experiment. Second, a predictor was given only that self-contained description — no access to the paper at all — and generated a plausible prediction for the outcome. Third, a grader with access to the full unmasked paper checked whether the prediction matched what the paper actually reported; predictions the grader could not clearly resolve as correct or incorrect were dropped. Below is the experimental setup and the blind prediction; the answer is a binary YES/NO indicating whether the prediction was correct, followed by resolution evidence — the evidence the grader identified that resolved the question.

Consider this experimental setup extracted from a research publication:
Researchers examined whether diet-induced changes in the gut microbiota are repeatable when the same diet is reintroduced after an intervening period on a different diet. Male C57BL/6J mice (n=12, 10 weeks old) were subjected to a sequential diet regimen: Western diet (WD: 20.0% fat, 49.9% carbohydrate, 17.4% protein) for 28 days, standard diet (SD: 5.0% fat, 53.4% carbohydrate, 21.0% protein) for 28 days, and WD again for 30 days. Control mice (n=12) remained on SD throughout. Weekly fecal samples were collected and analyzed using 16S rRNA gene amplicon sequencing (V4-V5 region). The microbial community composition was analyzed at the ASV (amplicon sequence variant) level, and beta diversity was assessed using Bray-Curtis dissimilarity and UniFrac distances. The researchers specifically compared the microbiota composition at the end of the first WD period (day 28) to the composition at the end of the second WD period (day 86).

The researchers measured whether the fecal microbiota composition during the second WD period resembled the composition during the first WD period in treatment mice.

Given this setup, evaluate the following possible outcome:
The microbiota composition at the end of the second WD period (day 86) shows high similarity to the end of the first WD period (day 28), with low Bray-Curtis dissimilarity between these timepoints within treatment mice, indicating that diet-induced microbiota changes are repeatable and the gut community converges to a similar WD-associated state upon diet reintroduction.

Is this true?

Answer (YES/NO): YES